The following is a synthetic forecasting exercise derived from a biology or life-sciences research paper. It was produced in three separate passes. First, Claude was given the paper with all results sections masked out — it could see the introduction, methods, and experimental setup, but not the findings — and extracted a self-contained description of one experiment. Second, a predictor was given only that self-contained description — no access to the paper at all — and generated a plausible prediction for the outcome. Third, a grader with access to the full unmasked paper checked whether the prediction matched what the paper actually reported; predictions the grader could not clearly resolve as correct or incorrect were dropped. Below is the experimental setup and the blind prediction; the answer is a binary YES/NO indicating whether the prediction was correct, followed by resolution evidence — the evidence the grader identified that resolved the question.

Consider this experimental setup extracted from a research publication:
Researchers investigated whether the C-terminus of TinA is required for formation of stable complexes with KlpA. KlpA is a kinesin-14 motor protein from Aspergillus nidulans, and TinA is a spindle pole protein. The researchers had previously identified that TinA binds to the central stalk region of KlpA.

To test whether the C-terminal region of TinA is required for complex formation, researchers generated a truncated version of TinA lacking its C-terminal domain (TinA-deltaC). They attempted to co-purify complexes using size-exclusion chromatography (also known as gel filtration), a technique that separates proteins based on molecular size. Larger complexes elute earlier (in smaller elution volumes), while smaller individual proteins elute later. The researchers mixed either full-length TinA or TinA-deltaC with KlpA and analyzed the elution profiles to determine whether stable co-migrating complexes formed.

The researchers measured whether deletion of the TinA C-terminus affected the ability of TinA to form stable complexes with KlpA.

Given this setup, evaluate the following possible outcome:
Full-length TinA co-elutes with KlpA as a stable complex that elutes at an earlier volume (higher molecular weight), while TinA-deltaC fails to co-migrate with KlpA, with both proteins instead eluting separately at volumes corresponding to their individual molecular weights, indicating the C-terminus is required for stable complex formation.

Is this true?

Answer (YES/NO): NO